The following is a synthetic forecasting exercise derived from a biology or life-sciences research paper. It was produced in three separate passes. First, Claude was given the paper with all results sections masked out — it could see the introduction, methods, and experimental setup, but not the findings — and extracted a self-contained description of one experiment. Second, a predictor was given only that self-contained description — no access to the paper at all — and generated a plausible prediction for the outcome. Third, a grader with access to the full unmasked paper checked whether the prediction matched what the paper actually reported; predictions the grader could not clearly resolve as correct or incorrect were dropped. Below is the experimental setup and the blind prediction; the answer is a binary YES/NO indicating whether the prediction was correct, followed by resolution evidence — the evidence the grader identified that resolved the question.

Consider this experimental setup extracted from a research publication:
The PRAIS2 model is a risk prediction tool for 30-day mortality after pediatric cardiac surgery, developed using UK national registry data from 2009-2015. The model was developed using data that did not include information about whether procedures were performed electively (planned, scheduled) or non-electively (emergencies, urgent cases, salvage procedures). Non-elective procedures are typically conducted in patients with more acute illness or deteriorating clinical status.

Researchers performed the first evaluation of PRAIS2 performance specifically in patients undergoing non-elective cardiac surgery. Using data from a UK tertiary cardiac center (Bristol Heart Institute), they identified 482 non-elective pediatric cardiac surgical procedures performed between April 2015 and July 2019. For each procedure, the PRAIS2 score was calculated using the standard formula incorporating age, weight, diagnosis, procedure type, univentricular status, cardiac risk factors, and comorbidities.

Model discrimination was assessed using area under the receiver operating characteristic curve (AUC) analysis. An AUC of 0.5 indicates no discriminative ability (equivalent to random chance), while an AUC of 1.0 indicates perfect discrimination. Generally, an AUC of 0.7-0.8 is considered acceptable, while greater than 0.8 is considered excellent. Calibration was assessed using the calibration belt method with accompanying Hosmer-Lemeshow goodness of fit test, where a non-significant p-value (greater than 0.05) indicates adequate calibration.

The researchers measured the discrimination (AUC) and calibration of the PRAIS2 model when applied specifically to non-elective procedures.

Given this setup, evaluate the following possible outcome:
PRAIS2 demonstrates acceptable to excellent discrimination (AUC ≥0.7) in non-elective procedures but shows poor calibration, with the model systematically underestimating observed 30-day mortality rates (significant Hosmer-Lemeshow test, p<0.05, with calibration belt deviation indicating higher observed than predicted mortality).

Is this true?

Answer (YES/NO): NO